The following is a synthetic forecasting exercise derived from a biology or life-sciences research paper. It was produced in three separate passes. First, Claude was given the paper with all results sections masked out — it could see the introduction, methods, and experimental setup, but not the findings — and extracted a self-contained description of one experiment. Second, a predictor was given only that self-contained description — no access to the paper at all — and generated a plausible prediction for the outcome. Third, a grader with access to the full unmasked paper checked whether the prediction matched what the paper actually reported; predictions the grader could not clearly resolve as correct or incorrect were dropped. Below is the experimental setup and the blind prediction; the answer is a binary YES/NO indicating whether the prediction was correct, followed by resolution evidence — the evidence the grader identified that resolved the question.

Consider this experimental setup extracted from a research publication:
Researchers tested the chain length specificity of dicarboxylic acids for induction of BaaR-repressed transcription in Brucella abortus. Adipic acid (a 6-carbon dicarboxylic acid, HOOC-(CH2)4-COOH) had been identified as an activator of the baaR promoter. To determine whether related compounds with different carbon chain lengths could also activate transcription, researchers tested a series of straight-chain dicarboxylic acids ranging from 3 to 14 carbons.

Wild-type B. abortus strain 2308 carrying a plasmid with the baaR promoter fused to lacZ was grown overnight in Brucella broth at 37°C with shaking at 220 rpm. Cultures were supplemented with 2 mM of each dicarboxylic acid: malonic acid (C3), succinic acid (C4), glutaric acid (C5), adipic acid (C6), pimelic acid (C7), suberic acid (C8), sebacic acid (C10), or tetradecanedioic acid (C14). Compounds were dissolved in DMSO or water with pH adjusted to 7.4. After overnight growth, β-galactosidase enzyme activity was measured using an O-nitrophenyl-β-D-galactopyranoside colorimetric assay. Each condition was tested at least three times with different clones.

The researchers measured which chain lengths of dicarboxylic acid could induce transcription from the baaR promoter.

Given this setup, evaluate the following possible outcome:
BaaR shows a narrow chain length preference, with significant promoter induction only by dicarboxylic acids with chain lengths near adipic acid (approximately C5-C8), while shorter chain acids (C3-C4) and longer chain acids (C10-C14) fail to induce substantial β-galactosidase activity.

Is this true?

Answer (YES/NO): NO